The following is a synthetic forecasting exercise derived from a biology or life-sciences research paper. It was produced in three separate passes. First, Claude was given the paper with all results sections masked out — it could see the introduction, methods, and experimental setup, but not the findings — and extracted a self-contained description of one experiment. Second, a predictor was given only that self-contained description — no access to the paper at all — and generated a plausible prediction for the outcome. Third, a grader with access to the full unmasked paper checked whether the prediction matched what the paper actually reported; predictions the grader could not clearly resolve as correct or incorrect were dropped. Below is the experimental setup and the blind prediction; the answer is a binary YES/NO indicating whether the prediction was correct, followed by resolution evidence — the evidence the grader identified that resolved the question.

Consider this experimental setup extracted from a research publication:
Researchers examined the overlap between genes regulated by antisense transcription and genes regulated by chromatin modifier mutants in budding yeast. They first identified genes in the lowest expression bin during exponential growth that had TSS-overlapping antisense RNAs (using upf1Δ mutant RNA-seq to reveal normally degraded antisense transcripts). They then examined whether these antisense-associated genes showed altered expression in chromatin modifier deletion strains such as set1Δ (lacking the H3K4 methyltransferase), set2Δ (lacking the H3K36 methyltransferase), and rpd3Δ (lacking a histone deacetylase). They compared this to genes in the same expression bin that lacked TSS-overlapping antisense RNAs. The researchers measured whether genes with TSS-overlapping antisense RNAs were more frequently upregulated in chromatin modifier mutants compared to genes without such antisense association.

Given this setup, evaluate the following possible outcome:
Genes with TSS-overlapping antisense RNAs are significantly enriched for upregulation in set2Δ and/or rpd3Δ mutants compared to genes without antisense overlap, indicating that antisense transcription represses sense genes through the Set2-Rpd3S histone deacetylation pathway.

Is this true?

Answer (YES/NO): YES